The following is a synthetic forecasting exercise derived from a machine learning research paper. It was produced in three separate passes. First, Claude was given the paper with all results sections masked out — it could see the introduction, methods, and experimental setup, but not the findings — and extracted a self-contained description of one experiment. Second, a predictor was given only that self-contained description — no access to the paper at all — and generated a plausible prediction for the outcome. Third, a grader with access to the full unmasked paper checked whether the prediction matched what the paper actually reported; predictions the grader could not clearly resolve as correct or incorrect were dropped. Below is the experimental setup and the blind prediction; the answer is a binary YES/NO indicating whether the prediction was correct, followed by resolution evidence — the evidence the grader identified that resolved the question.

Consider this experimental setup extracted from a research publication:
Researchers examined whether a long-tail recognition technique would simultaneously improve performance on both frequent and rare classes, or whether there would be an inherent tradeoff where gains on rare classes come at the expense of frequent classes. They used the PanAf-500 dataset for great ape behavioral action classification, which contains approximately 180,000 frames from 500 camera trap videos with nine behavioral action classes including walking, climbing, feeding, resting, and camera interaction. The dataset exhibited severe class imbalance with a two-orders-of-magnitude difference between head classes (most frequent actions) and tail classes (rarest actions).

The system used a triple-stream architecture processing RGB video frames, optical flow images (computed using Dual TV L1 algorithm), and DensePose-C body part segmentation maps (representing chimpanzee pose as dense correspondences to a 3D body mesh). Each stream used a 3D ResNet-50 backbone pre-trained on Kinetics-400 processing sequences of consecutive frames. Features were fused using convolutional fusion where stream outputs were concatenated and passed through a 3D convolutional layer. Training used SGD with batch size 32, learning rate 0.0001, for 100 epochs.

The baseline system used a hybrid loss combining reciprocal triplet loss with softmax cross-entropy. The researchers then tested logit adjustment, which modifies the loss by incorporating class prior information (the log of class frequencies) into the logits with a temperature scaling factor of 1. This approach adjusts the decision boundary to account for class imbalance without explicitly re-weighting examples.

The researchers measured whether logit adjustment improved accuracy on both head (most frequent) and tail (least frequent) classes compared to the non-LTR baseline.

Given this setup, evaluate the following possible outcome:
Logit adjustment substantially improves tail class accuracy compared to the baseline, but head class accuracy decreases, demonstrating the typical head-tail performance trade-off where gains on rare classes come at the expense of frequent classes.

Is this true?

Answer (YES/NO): NO